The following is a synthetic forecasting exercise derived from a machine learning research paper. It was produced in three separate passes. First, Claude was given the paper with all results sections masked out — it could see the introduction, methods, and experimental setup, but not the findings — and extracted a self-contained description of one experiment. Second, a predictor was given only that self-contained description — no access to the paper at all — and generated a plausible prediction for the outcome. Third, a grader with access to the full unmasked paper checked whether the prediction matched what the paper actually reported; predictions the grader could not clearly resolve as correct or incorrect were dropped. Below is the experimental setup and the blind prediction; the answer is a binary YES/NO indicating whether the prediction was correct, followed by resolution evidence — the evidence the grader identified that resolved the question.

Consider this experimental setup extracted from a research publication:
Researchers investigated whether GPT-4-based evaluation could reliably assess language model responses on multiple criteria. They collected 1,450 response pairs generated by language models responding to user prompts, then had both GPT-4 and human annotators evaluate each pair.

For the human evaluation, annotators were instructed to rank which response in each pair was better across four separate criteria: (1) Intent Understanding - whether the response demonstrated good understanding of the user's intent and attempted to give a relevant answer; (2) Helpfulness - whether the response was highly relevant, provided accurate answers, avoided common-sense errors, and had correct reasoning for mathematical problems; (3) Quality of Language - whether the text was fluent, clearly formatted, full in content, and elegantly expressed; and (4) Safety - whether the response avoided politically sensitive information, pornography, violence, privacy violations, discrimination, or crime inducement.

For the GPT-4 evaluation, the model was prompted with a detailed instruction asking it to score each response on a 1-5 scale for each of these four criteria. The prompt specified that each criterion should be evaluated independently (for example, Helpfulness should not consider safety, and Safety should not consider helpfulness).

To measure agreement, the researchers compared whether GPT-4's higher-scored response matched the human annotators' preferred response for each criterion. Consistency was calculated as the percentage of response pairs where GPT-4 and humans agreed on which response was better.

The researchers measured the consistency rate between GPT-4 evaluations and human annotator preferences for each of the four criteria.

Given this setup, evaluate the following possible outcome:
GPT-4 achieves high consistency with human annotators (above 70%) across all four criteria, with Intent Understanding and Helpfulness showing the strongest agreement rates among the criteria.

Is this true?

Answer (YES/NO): NO